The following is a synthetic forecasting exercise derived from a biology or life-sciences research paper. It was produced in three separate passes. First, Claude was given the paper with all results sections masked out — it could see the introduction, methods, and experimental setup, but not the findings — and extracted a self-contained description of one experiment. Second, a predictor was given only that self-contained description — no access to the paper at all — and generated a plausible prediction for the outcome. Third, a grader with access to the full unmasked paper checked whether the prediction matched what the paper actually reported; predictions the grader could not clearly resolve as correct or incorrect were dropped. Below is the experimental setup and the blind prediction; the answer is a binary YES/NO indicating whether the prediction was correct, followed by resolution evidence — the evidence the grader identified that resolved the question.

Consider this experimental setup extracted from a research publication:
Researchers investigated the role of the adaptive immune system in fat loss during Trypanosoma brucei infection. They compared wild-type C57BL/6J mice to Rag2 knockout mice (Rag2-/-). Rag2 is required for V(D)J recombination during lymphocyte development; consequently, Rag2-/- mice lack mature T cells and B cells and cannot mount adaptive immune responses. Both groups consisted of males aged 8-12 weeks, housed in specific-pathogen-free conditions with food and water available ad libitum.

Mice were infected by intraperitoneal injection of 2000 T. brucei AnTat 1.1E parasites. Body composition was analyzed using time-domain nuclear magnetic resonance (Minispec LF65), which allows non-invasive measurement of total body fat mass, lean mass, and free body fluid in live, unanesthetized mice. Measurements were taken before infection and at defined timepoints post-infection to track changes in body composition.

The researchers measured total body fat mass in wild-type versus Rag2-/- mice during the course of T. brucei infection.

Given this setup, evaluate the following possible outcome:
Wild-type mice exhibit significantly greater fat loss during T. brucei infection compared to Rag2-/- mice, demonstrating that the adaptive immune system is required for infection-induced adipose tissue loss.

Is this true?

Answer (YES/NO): YES